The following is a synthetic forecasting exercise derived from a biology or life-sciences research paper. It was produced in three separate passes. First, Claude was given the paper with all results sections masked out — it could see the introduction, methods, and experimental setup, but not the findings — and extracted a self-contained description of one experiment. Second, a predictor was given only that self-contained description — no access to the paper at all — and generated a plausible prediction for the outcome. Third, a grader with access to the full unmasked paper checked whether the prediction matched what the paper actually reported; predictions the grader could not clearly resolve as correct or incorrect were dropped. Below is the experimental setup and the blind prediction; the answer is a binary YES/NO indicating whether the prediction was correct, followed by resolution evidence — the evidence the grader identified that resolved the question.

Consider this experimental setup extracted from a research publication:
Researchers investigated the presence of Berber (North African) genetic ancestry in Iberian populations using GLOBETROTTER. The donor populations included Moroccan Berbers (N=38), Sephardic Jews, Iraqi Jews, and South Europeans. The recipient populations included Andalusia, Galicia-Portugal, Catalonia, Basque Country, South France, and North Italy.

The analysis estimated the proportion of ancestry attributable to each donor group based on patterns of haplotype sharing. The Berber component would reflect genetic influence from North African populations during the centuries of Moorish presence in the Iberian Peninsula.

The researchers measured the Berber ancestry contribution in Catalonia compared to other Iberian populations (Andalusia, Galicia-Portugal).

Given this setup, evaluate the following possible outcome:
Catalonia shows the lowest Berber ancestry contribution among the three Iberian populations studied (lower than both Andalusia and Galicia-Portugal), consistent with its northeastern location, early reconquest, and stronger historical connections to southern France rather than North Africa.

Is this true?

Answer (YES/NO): YES